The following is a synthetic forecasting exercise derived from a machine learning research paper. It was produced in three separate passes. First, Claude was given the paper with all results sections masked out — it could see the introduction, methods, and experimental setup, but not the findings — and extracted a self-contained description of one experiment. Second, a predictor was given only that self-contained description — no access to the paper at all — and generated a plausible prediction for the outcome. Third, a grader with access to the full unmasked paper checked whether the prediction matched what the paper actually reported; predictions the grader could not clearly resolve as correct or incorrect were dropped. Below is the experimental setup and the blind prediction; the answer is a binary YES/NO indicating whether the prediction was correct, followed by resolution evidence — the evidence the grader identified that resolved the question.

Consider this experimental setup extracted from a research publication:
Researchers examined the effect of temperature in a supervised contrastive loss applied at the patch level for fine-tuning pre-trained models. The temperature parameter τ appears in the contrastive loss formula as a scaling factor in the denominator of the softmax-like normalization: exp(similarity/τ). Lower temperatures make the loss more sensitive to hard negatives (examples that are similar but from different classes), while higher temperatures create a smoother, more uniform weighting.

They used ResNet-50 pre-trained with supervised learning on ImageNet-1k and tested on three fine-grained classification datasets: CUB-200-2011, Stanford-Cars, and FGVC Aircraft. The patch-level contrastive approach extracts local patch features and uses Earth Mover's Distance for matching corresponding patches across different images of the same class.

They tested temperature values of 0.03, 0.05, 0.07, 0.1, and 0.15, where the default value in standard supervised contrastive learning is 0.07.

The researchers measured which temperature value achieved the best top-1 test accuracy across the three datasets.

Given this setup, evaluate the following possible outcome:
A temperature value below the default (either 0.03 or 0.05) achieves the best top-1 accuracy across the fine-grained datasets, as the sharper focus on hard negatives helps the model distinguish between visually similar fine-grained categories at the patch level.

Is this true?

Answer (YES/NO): NO